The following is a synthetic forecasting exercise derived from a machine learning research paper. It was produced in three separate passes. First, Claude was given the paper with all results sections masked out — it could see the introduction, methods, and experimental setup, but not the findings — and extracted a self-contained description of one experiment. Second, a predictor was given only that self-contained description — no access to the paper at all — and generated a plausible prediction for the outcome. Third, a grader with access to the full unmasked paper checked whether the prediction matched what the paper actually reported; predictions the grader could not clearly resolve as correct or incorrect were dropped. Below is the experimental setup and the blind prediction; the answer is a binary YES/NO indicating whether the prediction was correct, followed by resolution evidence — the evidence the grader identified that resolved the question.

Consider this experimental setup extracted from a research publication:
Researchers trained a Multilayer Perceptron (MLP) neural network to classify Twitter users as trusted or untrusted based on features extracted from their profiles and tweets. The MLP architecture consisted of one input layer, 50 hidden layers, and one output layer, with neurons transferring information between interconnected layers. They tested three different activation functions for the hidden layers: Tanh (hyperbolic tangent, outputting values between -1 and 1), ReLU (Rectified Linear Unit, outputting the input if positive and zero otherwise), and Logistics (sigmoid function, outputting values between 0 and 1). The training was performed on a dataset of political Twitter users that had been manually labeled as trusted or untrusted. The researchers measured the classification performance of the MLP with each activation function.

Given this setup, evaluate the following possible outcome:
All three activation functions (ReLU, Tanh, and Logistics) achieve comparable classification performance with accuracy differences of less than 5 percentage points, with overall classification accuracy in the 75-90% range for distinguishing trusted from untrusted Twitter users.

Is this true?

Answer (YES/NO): NO